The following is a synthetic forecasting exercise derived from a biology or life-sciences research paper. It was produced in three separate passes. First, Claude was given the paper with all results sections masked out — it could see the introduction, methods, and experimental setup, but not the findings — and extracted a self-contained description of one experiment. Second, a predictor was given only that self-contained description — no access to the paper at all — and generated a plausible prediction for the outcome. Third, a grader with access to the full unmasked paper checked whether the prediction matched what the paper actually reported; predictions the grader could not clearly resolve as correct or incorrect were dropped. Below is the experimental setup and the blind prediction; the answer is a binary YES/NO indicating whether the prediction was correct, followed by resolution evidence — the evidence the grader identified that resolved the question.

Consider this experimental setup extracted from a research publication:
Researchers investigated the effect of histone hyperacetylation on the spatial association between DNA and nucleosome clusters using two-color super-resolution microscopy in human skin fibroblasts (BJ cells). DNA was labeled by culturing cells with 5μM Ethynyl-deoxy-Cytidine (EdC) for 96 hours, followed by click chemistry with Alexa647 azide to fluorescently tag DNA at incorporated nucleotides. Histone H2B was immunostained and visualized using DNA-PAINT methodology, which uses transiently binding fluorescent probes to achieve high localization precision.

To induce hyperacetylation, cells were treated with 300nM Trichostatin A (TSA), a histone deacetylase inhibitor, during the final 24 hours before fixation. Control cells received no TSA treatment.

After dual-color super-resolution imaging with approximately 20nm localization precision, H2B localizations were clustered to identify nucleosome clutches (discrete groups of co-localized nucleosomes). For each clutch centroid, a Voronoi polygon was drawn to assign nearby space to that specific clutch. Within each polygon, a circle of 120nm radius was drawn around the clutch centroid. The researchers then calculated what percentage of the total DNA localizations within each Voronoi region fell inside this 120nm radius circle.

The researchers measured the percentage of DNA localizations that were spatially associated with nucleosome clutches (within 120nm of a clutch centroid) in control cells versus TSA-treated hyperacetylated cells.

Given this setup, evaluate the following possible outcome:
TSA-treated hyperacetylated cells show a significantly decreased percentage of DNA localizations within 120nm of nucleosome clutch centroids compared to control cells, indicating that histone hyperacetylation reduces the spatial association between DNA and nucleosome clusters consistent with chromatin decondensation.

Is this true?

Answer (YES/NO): YES